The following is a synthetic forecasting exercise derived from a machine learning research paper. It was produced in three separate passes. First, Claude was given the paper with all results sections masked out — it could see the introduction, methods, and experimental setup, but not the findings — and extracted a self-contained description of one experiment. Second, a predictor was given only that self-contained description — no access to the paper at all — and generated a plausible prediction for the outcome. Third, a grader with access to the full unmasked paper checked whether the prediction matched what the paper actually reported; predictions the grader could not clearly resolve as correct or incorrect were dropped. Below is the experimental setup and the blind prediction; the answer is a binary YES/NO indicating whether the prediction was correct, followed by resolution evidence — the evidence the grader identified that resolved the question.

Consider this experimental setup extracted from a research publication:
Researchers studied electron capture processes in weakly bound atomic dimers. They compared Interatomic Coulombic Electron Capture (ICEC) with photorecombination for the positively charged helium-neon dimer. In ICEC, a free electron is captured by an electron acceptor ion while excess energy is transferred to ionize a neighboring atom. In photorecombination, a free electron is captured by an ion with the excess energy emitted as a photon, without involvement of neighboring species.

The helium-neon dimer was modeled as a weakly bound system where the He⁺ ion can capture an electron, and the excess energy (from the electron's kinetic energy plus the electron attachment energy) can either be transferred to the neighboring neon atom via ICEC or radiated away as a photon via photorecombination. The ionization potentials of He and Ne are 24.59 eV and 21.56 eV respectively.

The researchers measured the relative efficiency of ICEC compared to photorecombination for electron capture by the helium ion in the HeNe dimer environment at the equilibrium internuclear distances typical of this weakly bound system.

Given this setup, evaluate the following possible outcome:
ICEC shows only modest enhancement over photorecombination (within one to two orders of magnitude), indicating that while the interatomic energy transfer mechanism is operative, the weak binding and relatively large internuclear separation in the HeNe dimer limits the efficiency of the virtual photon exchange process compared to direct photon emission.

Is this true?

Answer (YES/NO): NO